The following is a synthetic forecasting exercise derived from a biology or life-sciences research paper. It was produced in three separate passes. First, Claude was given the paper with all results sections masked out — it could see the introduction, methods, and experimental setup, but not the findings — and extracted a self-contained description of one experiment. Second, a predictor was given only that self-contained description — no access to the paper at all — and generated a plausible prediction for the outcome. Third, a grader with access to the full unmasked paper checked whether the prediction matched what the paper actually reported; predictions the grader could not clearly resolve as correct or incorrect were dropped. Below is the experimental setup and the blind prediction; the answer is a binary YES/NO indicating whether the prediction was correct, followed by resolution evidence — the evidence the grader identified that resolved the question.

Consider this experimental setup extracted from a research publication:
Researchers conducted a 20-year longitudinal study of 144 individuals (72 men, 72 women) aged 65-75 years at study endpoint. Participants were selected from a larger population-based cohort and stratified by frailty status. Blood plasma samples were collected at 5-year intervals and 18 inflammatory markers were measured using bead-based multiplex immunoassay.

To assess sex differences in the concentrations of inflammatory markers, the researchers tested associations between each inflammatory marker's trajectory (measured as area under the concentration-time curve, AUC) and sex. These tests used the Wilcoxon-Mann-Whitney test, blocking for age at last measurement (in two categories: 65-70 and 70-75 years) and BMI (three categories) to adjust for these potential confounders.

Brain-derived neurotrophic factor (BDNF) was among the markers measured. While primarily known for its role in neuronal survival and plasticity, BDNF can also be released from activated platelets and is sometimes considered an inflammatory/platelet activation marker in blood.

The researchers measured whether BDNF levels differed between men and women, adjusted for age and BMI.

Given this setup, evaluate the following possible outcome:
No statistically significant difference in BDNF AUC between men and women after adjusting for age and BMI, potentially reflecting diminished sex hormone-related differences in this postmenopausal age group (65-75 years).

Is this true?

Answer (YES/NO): YES